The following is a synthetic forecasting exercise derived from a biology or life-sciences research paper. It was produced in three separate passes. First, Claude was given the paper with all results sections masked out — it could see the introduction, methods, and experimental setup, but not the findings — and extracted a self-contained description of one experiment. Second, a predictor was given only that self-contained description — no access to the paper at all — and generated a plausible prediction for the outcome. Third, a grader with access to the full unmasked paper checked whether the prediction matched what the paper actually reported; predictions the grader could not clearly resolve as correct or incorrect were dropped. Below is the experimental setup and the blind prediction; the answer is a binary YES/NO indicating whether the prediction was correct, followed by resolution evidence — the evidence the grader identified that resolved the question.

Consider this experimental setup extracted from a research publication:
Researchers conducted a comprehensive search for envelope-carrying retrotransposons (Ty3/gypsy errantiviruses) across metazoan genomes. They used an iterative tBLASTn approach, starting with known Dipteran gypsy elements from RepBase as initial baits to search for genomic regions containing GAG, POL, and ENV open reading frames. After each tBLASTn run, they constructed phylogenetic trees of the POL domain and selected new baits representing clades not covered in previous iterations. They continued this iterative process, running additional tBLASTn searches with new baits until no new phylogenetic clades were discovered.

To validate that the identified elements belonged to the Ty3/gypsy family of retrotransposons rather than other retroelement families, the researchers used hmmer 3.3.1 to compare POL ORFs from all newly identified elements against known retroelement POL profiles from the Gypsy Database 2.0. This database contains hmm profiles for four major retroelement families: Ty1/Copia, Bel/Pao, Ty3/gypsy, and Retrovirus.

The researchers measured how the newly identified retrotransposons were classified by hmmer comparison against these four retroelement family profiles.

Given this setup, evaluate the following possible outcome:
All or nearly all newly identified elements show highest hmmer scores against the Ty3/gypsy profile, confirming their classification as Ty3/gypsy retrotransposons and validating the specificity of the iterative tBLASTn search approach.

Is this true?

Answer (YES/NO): YES